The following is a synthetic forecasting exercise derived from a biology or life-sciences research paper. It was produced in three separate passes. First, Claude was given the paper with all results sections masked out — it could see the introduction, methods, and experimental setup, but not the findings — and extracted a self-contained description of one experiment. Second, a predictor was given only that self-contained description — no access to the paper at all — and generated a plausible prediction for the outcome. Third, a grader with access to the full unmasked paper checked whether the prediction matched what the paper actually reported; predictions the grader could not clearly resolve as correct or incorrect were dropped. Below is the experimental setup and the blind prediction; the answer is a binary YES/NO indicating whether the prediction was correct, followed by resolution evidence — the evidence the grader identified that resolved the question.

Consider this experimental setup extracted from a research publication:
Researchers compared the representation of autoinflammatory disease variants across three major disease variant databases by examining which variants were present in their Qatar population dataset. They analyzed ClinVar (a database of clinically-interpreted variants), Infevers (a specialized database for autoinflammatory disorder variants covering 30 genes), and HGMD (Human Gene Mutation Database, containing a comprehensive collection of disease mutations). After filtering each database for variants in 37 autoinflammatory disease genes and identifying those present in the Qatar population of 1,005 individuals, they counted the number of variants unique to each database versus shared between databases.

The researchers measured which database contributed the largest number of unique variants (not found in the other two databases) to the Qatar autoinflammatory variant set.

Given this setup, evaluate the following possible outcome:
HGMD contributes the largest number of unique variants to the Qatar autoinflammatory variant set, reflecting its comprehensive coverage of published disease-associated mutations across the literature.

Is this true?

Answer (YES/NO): NO